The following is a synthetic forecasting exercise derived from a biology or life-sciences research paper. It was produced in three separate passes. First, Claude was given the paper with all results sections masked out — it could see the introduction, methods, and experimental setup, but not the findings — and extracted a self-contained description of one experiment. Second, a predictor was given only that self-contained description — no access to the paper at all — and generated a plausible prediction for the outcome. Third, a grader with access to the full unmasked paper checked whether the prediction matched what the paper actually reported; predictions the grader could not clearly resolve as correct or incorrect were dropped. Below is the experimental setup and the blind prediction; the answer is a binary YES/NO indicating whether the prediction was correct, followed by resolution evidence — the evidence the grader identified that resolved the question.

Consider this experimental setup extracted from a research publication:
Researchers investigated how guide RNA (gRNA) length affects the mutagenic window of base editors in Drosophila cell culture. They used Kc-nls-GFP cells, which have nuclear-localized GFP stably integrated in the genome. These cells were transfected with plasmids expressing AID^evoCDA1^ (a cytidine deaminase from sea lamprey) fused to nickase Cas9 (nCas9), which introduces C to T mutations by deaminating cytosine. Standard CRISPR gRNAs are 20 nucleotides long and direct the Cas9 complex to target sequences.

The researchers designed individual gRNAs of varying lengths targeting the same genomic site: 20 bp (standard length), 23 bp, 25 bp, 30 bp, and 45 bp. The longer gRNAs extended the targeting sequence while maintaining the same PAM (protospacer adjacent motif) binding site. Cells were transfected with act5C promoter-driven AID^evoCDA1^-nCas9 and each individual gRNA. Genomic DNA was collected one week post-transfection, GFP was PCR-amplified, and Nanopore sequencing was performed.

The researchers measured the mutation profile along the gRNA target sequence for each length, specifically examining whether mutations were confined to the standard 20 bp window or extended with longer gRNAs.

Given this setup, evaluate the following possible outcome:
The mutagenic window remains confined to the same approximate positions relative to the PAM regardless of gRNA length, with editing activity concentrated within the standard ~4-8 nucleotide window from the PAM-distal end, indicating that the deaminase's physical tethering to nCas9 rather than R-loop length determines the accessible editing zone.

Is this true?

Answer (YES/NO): NO